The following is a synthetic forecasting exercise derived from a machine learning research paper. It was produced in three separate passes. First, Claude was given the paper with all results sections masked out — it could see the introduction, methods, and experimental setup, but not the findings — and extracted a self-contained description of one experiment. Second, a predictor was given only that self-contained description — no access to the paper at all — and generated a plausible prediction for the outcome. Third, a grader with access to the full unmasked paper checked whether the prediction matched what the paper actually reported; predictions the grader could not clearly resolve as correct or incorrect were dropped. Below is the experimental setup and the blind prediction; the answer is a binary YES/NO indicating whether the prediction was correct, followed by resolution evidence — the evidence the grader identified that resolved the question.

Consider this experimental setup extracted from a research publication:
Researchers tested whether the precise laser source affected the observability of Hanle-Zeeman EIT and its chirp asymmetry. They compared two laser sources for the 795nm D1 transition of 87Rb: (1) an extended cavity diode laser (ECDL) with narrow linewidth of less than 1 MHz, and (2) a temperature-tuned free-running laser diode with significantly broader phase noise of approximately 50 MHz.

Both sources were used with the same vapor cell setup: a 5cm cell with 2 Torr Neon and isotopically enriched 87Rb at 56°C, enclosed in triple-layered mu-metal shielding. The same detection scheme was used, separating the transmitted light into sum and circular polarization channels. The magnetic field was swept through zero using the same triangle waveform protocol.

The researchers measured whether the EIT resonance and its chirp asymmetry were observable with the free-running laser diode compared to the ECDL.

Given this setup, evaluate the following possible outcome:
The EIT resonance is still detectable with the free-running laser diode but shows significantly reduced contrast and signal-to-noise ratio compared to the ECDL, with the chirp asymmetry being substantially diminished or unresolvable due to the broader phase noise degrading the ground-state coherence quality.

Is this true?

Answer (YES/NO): NO